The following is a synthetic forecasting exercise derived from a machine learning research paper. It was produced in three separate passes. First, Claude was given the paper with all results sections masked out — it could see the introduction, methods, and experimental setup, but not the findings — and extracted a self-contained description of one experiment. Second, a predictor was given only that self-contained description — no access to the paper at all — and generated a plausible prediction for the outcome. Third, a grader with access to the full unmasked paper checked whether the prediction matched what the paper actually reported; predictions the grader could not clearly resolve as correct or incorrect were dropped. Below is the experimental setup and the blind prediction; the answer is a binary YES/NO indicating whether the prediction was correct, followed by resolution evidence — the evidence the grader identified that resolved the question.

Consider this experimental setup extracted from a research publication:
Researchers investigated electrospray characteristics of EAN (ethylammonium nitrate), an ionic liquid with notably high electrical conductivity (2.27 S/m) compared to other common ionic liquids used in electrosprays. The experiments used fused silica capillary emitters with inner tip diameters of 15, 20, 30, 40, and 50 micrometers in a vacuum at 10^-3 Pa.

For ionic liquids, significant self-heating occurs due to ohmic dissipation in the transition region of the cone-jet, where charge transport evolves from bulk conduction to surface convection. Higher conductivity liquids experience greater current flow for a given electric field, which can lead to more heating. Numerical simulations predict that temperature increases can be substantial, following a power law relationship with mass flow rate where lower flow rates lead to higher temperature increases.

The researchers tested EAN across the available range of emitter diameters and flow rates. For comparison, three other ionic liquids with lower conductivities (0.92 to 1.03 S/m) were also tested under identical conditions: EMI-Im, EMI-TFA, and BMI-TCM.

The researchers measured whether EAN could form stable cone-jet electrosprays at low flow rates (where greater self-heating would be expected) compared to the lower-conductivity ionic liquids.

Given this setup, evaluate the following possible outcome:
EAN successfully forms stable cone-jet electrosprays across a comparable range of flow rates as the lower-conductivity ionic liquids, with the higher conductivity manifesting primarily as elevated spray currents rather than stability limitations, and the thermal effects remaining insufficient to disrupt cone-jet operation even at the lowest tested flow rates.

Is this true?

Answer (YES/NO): YES